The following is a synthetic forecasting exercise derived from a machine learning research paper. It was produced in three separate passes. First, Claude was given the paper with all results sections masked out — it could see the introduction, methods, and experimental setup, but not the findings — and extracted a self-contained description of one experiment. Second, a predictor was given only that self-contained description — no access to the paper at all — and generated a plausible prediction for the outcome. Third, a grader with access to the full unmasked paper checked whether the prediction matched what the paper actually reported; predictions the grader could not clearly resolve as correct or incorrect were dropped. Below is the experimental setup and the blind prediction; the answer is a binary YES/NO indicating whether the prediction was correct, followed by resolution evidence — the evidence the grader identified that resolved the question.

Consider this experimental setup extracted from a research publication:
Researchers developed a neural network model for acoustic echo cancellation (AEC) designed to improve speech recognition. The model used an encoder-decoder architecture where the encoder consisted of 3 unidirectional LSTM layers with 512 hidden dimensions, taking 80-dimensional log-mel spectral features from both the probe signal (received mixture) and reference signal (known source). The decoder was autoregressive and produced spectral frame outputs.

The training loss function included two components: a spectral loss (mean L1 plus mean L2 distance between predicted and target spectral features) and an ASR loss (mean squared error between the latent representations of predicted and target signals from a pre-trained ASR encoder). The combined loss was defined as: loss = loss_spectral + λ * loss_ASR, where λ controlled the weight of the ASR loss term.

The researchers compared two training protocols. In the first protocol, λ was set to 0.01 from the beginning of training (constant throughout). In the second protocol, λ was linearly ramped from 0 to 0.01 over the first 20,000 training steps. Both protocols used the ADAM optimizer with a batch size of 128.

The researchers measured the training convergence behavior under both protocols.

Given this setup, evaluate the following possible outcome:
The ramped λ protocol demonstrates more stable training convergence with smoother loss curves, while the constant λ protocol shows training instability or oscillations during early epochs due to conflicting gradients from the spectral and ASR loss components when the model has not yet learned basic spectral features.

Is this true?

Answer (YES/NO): NO